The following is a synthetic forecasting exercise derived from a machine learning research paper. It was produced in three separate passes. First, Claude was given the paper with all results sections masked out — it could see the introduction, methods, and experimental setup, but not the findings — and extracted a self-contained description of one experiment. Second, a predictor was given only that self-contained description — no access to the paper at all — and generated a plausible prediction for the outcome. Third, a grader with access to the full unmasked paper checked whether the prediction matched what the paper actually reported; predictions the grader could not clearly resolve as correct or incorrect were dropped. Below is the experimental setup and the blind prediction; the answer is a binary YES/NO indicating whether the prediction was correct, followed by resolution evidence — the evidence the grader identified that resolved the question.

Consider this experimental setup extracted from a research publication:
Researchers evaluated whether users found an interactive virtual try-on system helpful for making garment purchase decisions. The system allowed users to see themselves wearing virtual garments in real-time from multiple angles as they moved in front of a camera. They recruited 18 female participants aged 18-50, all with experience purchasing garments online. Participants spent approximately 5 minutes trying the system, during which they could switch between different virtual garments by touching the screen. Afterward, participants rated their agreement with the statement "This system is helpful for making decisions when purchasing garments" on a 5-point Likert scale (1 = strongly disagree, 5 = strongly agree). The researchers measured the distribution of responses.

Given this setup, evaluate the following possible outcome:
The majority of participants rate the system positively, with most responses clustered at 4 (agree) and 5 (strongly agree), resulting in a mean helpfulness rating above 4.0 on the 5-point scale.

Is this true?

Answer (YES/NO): YES